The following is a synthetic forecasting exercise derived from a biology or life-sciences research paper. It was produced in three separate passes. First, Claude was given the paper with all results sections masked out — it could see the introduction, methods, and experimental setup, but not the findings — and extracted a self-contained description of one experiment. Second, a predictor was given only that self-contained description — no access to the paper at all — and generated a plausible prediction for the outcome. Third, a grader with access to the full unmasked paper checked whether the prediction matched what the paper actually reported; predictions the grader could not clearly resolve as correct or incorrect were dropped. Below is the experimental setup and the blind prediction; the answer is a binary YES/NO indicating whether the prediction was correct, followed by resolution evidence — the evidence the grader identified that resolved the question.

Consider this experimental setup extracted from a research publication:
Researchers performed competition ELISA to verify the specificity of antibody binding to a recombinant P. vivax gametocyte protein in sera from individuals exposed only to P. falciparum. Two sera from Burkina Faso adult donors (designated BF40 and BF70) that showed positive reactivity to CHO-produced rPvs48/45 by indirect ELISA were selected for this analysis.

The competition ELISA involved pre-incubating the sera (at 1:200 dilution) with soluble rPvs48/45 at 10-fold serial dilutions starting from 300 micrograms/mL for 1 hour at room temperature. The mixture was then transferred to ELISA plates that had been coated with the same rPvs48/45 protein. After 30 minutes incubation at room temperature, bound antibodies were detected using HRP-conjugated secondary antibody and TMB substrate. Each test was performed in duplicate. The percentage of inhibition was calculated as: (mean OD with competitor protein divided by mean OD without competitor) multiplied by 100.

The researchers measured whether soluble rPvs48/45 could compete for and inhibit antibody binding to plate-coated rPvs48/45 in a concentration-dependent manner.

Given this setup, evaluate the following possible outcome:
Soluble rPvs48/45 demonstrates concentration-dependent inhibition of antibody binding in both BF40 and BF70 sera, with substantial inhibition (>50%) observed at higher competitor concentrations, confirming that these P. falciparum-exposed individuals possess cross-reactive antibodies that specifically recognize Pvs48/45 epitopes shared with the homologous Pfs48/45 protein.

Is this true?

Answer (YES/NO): YES